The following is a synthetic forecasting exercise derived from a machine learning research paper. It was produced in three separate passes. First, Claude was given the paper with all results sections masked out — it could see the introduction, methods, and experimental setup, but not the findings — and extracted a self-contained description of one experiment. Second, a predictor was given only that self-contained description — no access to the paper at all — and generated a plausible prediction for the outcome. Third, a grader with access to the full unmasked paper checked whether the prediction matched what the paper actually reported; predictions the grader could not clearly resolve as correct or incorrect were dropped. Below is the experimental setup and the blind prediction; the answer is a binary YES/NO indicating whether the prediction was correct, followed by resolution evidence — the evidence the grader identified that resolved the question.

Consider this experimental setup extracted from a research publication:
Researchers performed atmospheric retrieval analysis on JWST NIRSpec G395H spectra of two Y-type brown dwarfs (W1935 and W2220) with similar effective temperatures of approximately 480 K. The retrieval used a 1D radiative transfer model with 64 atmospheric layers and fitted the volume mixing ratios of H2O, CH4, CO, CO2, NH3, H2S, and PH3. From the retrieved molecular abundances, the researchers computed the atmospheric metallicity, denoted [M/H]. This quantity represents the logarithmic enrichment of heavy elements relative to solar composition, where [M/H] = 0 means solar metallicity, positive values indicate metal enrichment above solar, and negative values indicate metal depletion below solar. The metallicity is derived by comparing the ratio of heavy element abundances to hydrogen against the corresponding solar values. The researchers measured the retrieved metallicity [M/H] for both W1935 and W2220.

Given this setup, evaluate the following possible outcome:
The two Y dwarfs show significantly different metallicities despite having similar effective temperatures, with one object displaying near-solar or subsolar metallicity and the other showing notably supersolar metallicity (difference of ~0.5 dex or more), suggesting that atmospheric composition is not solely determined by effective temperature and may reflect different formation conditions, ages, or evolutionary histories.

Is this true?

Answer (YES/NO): NO